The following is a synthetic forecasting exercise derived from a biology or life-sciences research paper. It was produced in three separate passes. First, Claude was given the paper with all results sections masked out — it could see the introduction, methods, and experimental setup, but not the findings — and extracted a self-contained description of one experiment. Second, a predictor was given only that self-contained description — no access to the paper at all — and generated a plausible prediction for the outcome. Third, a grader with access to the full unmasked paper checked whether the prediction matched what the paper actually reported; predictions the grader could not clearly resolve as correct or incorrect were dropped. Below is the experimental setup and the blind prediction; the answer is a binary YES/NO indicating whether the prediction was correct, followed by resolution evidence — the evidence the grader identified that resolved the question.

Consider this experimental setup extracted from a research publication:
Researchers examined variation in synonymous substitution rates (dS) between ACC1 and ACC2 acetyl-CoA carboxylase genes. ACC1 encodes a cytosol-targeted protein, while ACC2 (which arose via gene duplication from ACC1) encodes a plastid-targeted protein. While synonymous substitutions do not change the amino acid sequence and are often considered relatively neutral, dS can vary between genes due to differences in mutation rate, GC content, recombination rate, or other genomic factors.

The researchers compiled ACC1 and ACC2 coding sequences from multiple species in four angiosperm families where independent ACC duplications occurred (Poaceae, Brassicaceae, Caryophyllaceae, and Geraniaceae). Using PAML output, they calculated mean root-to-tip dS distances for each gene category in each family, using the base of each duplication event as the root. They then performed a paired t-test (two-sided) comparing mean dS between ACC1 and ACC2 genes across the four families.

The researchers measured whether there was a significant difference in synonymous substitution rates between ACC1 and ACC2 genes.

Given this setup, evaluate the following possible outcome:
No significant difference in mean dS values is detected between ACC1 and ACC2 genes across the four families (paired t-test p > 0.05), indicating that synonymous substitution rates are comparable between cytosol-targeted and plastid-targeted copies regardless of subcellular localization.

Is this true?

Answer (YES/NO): YES